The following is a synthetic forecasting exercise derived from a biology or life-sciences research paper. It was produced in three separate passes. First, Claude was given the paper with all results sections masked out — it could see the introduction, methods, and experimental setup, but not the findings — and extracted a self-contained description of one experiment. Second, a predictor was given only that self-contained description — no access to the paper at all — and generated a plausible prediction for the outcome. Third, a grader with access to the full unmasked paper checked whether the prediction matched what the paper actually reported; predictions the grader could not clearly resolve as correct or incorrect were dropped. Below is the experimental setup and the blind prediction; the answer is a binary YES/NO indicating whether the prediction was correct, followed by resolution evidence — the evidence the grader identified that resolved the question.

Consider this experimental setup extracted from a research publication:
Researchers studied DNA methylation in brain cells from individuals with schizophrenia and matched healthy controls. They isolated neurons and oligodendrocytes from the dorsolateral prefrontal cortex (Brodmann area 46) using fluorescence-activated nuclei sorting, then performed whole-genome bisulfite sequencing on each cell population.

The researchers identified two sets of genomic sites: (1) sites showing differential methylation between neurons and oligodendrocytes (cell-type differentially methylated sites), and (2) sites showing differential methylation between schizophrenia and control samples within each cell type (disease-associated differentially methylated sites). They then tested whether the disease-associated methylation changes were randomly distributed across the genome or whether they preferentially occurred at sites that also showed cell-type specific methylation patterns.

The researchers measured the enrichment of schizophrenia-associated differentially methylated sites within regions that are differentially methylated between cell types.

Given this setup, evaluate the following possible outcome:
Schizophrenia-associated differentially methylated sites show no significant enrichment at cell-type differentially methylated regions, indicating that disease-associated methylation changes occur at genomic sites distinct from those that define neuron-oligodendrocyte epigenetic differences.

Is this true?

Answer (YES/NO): NO